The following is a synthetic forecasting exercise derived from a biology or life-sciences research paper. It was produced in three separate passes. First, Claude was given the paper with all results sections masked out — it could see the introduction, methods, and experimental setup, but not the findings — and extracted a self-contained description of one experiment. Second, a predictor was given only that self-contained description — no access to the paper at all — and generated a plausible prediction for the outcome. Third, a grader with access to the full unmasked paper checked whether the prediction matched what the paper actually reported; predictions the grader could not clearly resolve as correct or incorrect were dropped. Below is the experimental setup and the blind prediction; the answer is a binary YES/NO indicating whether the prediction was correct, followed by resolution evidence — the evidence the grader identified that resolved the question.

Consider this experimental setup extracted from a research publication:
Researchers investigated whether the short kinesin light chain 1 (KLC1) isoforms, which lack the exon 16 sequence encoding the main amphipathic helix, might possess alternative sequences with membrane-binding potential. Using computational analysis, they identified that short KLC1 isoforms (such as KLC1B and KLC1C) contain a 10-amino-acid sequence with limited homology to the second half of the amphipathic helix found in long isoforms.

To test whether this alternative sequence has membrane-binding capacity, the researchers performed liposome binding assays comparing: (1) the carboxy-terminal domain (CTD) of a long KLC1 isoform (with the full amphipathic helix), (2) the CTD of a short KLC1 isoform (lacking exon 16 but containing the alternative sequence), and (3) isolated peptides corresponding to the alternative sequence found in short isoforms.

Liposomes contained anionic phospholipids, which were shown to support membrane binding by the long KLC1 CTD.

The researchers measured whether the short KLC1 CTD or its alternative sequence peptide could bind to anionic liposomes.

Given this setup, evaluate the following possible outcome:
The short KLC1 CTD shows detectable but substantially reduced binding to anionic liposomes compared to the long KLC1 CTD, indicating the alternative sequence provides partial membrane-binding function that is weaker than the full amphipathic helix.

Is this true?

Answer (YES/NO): NO